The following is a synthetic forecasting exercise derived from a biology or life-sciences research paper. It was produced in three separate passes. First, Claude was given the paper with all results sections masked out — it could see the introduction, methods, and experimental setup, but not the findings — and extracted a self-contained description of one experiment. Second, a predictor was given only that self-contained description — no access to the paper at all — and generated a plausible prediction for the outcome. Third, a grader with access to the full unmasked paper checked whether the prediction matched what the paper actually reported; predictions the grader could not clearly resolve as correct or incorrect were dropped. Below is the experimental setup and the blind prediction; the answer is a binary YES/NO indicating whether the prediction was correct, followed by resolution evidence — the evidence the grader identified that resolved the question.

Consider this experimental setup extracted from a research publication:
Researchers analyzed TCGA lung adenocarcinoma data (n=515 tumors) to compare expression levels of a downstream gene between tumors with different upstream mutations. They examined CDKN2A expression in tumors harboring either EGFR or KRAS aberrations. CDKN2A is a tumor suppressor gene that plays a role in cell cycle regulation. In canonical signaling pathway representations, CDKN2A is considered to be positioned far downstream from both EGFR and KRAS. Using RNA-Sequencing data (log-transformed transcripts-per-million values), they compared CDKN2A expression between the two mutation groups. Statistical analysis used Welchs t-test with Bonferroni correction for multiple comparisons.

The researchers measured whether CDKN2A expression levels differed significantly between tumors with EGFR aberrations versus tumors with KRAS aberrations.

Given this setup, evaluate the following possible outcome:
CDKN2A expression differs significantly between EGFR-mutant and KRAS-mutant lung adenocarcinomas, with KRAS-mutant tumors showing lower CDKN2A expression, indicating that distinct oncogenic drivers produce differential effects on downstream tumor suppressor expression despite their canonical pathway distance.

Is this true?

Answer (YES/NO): NO